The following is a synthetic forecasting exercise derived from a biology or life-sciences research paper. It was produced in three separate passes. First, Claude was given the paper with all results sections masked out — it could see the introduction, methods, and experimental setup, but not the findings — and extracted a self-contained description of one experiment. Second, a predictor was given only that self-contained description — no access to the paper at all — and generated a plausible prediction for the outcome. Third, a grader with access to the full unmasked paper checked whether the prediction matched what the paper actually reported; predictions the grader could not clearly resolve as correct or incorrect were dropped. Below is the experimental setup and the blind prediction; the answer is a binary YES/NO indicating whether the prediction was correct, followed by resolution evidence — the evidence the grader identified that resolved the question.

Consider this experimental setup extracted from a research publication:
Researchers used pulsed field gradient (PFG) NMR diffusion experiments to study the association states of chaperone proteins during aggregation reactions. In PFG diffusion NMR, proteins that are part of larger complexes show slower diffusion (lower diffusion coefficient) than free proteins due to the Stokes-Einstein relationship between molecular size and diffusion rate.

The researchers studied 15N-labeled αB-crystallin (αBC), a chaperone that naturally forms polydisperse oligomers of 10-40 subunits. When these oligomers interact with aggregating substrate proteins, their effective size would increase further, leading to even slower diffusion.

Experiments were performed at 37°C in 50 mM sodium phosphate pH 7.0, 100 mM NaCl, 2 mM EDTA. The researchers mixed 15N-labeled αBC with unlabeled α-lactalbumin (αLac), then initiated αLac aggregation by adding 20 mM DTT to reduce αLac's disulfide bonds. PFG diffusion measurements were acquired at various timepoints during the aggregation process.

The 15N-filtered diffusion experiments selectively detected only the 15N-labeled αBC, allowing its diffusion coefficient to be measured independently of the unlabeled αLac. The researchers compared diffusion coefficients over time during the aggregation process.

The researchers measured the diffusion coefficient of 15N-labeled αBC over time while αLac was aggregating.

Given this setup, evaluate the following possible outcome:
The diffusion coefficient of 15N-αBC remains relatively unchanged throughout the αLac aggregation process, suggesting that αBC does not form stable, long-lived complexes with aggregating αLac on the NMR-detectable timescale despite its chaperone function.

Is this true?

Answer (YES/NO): YES